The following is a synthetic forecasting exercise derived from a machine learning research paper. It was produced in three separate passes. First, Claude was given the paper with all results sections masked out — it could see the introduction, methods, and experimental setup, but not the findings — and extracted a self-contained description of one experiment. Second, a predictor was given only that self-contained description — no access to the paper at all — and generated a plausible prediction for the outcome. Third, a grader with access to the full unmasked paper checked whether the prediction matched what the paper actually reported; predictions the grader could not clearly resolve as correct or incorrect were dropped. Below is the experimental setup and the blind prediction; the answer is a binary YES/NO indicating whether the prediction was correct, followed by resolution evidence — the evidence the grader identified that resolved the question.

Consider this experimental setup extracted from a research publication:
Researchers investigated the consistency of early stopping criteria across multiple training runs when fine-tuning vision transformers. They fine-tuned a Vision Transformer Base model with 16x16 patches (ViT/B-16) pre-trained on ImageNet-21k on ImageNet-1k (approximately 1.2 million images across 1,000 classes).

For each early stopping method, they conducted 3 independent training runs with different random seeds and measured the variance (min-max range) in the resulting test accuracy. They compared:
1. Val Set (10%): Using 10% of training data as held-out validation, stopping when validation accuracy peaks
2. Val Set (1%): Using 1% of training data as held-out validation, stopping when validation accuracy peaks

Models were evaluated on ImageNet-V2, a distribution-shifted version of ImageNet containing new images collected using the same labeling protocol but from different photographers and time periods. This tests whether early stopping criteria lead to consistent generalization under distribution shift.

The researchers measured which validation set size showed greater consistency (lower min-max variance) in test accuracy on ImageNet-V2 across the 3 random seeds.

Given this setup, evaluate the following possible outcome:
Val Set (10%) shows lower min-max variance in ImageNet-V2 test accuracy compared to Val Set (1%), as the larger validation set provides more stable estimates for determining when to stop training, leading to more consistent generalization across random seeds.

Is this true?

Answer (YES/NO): NO